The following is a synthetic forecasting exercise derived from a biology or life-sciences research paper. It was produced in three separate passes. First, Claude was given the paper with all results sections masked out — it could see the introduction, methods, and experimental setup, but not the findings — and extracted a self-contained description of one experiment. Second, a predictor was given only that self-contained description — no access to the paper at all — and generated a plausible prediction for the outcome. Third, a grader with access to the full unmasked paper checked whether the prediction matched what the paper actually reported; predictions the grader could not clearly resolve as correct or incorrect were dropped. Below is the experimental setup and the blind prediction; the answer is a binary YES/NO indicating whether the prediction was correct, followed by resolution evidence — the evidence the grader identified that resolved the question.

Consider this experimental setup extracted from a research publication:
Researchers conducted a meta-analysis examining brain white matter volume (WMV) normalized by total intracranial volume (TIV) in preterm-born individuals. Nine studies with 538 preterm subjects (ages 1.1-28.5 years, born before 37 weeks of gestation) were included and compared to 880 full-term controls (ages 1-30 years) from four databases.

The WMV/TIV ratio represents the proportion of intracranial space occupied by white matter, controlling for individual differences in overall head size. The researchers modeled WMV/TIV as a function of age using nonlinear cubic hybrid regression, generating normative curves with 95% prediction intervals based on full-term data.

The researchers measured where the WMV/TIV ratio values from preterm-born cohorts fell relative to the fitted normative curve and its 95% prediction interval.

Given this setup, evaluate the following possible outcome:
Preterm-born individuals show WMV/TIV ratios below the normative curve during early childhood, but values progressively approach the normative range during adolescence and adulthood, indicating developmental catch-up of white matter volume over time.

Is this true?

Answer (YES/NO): NO